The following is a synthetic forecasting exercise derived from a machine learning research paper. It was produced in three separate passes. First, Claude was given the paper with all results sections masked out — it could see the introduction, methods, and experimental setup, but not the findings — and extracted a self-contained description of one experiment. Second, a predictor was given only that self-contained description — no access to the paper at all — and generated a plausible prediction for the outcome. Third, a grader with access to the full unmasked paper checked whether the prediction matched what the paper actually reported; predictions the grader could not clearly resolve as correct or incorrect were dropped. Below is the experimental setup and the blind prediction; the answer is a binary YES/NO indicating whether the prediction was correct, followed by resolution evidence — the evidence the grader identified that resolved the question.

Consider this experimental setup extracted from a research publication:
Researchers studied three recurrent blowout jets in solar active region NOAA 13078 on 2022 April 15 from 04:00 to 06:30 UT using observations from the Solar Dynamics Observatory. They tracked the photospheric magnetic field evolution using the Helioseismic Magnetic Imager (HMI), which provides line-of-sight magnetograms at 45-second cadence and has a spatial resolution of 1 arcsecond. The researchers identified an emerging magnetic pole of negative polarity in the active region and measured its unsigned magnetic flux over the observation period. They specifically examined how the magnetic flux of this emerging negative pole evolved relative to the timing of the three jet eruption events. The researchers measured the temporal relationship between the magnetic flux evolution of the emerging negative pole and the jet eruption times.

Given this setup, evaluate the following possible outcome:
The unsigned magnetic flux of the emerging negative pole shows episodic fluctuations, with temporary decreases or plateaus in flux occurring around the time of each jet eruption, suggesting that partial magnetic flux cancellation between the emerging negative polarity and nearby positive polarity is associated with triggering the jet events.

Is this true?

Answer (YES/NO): NO